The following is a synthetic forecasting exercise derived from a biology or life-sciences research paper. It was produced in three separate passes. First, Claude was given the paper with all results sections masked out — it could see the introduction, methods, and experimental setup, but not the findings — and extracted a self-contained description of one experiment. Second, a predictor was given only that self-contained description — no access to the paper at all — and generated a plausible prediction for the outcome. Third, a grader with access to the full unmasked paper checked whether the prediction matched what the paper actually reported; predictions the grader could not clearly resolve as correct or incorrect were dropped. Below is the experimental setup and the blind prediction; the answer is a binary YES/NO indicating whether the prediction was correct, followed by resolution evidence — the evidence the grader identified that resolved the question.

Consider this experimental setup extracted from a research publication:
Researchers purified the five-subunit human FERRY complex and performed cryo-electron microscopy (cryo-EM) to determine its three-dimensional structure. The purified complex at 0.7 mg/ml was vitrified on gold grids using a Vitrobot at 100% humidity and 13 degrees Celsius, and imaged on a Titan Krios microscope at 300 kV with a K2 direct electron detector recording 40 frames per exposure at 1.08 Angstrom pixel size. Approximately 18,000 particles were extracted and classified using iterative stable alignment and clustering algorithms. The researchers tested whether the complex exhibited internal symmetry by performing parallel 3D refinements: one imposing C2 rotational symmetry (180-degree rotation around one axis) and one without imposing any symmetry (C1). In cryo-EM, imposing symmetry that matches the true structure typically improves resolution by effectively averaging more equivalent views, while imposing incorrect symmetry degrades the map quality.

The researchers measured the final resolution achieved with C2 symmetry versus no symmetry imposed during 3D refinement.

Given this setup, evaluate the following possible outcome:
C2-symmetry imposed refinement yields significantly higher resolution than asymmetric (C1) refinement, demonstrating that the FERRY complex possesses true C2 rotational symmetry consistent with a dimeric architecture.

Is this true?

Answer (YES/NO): YES